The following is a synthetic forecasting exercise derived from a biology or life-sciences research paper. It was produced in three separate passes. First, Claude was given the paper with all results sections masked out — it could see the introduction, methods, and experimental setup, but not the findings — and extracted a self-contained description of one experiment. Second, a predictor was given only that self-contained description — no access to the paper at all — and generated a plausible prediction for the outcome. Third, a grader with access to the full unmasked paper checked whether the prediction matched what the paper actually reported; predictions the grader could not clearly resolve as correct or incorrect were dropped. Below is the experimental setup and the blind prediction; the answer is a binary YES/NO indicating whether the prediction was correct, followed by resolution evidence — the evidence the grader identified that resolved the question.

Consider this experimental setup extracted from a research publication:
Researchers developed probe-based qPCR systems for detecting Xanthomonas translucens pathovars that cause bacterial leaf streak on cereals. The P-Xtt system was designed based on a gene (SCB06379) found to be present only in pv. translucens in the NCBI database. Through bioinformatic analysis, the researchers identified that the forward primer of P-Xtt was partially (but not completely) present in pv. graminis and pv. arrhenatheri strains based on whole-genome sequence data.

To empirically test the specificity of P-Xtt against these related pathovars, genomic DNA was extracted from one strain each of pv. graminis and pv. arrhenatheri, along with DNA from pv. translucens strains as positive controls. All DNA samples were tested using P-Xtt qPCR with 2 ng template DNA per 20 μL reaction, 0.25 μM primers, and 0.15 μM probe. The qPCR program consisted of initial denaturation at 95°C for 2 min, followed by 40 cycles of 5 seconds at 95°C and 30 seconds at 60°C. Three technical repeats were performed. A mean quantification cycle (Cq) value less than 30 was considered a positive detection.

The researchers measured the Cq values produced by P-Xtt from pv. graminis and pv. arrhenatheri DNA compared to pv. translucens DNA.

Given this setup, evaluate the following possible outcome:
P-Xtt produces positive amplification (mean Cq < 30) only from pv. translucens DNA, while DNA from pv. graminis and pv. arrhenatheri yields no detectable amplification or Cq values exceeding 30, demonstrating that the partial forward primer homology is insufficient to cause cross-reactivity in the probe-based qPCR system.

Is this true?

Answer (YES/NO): NO